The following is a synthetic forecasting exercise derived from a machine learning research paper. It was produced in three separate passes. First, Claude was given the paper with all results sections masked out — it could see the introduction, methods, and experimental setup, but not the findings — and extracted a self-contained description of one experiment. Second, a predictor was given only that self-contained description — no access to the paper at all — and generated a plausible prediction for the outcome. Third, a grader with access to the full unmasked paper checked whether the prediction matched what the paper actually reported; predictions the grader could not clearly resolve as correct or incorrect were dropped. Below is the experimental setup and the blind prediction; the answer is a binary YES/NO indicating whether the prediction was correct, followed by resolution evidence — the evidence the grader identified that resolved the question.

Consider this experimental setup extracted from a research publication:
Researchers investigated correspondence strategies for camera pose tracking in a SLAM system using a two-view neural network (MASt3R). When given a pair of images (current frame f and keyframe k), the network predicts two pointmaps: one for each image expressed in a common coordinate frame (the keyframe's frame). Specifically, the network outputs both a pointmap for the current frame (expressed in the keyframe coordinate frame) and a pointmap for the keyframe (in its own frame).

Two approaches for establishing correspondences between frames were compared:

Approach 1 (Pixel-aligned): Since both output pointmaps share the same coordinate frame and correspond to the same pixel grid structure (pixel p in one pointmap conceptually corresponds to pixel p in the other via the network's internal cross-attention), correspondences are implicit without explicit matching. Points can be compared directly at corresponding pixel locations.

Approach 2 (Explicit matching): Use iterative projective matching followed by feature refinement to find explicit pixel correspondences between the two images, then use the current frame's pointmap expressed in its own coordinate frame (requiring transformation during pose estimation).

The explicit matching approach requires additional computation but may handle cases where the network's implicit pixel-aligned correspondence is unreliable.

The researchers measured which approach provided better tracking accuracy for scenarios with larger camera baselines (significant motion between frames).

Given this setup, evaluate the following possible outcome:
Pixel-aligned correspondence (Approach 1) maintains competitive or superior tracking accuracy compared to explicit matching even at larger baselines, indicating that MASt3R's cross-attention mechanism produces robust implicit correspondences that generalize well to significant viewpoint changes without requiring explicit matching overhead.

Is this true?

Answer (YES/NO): NO